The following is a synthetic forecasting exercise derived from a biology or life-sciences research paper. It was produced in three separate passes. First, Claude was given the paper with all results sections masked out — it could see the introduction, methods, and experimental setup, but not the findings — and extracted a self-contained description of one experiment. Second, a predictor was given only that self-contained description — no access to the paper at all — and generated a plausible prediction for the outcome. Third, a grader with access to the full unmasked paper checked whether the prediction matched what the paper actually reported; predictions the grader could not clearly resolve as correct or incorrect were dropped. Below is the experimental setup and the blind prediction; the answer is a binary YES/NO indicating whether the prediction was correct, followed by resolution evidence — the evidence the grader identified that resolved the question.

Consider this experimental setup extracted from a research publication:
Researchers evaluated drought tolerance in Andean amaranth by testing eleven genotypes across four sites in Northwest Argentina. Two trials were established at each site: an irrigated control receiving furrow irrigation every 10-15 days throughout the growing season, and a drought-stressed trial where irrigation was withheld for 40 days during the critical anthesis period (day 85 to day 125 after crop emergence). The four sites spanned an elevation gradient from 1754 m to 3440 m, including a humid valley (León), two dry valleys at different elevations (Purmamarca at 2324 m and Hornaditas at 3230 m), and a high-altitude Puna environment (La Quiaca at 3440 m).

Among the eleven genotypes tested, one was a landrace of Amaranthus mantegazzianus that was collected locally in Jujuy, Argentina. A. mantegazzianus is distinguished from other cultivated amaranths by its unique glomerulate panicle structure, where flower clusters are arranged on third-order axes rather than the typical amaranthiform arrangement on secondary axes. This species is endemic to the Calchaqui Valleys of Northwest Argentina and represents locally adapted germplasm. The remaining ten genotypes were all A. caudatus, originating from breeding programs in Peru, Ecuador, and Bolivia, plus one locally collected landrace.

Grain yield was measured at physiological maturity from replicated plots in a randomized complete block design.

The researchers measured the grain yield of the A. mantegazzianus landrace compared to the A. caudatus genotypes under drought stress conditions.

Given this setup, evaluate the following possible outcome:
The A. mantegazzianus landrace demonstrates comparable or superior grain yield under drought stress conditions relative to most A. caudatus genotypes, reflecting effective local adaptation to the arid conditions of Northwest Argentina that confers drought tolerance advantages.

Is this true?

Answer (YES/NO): NO